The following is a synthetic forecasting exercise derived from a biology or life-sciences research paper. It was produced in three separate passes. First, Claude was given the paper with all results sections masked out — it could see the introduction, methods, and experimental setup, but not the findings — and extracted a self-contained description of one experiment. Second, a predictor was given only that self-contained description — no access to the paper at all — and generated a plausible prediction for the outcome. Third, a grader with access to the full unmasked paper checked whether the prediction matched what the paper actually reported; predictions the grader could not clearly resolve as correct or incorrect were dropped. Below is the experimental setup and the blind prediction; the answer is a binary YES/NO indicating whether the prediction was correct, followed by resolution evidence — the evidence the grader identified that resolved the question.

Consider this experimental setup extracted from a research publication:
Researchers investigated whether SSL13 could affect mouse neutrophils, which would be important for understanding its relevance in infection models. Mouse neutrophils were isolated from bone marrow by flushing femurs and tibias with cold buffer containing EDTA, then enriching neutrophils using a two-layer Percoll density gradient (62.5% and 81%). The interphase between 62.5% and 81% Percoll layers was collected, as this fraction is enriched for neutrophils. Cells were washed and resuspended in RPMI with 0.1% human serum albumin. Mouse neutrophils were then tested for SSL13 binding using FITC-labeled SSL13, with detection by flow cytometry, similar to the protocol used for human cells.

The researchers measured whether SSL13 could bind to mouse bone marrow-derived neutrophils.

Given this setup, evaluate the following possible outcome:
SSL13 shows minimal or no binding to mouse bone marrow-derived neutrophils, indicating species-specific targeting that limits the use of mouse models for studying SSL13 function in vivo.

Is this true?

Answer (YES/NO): YES